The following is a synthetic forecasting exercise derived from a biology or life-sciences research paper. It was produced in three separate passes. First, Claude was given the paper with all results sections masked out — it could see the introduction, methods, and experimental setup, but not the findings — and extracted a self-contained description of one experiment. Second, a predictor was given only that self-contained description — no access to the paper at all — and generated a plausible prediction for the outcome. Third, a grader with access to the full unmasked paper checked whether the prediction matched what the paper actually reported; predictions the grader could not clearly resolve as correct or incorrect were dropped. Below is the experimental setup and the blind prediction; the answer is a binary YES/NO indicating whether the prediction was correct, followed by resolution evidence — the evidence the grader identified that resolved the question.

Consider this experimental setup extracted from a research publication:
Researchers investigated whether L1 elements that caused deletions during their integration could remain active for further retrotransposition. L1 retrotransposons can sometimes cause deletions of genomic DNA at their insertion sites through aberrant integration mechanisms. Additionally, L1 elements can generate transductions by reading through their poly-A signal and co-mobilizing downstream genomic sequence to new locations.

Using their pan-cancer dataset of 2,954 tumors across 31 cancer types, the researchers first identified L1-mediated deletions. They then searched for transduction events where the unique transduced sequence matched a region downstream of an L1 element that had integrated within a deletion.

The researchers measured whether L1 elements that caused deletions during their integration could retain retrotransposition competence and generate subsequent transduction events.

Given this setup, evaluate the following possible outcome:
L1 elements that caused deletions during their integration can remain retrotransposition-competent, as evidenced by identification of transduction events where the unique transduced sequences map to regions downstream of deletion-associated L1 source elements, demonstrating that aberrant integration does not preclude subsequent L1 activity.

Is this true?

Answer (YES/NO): YES